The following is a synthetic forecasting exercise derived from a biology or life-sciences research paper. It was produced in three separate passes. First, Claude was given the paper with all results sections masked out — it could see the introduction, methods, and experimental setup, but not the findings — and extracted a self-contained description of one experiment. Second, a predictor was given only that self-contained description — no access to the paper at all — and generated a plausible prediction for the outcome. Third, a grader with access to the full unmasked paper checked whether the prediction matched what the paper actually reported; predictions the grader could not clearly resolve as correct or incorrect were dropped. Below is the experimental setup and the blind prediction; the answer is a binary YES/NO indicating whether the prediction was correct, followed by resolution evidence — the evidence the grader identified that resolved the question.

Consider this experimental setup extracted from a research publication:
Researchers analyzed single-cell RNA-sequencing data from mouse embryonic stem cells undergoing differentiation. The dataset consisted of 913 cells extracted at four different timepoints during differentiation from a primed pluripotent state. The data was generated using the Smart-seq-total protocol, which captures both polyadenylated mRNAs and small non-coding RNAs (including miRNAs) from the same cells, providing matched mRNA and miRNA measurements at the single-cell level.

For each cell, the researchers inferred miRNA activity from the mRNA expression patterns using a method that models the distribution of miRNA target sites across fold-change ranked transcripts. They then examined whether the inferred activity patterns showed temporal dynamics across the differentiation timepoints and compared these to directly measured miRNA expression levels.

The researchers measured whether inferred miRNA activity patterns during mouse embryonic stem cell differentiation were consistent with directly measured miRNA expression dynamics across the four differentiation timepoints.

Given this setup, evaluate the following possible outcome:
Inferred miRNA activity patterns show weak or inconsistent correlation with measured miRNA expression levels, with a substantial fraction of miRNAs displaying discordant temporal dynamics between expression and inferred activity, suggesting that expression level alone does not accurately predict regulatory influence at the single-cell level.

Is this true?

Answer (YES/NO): NO